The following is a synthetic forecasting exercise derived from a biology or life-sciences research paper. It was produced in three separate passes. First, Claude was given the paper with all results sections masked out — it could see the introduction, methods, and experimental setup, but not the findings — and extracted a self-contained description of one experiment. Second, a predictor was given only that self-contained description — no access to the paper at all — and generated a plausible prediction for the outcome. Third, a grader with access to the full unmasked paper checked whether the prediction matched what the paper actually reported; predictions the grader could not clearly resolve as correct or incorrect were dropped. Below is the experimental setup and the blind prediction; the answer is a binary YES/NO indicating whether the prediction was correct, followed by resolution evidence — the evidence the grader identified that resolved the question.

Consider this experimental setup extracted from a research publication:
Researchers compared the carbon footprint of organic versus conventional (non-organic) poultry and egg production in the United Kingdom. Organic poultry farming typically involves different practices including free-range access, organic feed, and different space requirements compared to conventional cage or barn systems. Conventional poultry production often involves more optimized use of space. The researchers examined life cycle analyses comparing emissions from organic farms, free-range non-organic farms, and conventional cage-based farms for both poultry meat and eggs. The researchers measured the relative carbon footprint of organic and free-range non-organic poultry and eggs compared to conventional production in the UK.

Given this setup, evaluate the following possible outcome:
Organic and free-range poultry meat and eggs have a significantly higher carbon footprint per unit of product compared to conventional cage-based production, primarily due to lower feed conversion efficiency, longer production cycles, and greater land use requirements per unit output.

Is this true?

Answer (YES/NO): YES